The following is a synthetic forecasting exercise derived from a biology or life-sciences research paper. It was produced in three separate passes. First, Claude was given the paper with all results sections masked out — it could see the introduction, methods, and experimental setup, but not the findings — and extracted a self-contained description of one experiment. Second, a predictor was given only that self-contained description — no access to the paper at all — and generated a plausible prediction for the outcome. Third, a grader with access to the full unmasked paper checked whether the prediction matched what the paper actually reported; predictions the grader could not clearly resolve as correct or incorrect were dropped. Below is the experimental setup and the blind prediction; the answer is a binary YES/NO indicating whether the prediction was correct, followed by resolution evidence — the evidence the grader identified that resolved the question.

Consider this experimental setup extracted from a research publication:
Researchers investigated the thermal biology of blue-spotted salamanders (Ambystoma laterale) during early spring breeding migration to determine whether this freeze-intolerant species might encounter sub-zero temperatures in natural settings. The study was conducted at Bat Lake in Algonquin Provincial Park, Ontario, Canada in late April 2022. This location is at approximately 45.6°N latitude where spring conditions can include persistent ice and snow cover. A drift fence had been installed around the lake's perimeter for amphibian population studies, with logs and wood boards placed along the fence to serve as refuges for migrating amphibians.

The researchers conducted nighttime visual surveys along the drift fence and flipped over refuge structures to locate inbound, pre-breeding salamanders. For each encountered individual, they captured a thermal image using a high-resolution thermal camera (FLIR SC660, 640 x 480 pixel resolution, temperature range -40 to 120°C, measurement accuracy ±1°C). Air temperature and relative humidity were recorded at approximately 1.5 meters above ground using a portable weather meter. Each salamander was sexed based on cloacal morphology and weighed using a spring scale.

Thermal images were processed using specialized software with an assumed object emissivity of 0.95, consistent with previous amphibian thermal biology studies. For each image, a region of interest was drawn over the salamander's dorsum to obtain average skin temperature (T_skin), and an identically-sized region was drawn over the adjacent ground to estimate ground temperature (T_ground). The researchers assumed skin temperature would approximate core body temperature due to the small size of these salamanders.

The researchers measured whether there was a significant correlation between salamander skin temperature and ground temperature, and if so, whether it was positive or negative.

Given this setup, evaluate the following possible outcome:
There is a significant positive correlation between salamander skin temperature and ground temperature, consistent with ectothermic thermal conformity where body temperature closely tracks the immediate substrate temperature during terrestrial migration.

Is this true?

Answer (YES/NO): YES